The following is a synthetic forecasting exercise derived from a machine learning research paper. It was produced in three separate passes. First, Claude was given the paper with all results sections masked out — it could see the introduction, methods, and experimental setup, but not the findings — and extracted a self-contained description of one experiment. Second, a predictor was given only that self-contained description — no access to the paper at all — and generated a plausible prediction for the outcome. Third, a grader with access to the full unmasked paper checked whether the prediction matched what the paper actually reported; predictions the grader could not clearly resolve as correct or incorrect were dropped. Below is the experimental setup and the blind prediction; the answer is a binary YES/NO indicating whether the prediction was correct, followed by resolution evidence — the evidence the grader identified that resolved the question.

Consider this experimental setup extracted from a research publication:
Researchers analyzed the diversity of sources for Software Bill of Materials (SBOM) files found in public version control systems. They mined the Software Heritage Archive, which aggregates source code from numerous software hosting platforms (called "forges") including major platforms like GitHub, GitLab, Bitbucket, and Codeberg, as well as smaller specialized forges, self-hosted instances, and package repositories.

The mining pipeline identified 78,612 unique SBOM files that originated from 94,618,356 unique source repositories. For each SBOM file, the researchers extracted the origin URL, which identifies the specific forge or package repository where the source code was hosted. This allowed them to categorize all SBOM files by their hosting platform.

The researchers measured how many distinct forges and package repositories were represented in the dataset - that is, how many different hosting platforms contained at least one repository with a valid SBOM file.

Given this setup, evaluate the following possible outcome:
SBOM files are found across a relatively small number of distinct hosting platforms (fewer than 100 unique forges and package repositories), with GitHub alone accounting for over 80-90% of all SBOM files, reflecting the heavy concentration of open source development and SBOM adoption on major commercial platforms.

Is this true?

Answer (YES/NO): NO